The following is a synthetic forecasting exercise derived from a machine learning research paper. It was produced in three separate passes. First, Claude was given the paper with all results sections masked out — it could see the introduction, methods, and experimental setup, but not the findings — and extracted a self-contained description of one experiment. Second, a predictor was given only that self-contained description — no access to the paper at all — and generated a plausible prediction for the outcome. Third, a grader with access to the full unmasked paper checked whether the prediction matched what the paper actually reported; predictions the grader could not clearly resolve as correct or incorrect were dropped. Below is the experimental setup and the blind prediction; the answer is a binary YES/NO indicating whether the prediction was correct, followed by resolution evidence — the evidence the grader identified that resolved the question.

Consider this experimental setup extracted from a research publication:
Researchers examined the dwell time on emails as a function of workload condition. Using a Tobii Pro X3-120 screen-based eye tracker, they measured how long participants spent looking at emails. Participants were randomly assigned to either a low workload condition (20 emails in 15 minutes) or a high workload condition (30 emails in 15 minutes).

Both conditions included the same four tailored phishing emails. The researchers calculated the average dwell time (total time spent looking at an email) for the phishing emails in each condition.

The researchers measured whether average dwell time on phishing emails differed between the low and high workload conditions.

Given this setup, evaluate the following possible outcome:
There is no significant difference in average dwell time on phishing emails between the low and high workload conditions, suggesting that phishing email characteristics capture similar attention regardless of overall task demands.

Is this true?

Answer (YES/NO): NO